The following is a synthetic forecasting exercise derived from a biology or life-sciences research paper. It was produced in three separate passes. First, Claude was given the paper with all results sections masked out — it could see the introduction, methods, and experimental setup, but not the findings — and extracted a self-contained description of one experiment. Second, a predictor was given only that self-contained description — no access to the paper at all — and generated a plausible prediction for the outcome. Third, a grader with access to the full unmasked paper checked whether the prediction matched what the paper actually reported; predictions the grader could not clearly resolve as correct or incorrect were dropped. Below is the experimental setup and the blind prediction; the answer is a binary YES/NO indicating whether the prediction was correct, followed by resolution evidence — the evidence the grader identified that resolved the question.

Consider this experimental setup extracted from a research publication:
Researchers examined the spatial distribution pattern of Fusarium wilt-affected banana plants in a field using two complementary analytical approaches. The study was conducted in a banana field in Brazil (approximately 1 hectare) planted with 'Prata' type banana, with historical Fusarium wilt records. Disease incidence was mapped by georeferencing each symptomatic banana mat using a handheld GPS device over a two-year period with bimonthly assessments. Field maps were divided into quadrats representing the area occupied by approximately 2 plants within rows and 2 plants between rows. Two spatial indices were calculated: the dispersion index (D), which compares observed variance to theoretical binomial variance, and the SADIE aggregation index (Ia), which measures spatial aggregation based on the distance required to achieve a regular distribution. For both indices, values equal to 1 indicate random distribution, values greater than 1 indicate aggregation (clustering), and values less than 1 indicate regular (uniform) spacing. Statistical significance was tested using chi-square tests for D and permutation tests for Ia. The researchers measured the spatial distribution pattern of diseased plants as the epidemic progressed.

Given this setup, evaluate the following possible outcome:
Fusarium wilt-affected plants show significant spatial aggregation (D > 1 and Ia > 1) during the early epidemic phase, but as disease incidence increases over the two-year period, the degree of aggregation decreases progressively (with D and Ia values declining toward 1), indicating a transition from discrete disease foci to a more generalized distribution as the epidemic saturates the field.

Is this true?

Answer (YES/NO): NO